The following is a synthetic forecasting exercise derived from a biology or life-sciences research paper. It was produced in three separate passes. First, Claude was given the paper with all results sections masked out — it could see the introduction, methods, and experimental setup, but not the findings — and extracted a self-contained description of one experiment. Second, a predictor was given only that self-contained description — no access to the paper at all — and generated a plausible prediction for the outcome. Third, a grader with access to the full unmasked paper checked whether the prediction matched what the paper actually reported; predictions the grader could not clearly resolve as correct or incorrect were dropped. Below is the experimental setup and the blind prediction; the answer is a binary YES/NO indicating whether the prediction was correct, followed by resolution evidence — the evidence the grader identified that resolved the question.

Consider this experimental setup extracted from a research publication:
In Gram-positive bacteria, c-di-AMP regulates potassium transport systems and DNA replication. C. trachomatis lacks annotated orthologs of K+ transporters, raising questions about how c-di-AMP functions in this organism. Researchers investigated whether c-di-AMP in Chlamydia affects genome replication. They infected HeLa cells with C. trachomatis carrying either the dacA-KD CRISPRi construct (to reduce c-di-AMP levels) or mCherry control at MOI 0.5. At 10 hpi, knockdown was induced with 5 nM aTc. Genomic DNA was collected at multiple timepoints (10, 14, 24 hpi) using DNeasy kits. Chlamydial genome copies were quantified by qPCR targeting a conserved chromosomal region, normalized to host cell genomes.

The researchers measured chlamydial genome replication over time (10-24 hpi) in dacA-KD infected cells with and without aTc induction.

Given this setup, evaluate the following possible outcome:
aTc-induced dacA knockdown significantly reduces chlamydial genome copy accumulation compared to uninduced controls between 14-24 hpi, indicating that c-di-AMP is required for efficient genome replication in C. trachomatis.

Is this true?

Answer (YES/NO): NO